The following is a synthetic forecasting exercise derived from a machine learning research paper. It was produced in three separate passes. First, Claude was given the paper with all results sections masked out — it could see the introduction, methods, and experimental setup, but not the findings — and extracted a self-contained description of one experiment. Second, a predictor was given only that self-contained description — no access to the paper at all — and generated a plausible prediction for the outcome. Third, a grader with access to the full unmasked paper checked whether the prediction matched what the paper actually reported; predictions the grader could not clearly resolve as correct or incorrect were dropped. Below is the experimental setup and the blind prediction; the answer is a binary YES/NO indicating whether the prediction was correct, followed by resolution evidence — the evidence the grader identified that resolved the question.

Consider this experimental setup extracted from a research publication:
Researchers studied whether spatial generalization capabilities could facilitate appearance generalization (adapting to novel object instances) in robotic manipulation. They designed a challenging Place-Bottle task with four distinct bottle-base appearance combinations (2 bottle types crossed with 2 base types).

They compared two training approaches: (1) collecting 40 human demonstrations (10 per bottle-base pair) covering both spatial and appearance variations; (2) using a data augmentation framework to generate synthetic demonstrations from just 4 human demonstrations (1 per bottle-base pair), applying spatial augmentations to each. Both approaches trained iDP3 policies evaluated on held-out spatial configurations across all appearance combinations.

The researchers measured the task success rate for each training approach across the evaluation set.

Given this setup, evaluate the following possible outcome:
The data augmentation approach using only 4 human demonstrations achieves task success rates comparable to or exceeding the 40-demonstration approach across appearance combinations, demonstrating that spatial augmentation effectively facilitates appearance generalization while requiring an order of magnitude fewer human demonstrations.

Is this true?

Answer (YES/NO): YES